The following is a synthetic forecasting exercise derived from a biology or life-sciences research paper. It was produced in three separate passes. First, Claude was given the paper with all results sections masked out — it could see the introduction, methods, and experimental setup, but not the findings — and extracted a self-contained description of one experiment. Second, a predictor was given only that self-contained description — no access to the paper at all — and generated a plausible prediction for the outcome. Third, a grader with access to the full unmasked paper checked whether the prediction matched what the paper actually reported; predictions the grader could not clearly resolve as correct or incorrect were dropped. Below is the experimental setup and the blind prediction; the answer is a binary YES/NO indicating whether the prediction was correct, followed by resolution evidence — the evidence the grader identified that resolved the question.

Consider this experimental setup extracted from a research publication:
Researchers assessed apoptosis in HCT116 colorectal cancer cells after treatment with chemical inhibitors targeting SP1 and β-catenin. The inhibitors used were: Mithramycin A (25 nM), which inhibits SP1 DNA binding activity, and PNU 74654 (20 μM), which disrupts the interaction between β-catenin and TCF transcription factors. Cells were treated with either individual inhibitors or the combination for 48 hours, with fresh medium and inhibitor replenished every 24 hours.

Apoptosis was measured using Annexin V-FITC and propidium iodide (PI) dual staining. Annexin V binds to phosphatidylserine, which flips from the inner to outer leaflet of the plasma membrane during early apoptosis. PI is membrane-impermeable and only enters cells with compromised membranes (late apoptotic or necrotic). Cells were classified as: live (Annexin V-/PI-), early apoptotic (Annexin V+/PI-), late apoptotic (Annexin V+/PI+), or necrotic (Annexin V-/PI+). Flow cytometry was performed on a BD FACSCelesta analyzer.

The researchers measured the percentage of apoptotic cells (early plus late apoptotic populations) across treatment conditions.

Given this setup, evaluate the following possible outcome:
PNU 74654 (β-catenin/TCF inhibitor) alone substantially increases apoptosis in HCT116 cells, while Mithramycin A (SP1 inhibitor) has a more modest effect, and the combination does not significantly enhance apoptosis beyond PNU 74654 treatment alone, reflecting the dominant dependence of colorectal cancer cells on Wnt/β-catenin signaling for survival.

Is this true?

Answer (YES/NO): NO